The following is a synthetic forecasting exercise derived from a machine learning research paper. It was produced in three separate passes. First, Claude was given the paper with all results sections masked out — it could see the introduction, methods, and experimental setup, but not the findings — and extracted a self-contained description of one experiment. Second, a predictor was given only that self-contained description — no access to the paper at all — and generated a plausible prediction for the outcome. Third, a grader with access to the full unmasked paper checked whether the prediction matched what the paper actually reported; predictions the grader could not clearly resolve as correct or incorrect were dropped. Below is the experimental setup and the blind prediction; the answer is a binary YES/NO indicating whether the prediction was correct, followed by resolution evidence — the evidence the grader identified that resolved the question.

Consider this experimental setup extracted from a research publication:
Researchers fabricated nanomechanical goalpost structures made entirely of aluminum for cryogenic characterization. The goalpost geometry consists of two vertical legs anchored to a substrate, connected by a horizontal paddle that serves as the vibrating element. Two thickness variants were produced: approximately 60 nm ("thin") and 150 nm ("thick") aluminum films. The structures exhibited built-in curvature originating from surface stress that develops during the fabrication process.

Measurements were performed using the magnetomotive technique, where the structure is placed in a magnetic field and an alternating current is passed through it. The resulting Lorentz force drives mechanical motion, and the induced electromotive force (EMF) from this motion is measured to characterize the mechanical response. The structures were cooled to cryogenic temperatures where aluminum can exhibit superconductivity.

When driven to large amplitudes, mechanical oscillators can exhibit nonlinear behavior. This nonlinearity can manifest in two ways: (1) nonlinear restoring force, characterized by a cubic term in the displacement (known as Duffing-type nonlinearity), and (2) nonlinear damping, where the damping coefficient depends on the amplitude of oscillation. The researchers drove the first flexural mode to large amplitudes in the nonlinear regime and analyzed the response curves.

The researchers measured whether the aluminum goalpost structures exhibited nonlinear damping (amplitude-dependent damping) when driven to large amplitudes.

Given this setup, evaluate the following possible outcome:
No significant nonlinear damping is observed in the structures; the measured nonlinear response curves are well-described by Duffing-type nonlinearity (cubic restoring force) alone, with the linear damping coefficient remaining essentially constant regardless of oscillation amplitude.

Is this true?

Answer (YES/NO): YES